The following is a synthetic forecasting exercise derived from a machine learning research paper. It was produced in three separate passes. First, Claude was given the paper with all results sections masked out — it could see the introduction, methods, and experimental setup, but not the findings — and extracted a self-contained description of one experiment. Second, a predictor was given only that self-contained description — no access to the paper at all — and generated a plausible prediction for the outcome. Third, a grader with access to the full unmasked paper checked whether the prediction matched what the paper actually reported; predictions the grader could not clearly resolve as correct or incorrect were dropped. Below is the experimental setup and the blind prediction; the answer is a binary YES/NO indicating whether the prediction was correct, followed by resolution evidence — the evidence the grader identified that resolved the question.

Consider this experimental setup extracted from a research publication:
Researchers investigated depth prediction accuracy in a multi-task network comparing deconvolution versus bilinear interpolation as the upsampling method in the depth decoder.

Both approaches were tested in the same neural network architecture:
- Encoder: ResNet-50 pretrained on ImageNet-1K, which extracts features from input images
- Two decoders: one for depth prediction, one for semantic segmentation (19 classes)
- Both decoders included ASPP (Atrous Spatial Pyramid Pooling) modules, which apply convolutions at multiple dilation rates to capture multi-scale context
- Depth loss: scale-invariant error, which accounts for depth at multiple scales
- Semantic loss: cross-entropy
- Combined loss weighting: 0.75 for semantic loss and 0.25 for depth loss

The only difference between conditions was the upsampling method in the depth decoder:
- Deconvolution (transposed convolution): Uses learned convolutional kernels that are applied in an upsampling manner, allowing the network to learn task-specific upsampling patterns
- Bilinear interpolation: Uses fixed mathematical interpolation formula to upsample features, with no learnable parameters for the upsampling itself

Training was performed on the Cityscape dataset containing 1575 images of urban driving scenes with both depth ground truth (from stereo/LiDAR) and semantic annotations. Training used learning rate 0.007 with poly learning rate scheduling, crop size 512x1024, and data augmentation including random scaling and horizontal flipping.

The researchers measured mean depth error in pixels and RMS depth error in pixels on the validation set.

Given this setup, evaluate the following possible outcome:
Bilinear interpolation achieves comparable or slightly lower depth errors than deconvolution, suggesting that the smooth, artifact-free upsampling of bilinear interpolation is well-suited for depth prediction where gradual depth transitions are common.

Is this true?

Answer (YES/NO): NO